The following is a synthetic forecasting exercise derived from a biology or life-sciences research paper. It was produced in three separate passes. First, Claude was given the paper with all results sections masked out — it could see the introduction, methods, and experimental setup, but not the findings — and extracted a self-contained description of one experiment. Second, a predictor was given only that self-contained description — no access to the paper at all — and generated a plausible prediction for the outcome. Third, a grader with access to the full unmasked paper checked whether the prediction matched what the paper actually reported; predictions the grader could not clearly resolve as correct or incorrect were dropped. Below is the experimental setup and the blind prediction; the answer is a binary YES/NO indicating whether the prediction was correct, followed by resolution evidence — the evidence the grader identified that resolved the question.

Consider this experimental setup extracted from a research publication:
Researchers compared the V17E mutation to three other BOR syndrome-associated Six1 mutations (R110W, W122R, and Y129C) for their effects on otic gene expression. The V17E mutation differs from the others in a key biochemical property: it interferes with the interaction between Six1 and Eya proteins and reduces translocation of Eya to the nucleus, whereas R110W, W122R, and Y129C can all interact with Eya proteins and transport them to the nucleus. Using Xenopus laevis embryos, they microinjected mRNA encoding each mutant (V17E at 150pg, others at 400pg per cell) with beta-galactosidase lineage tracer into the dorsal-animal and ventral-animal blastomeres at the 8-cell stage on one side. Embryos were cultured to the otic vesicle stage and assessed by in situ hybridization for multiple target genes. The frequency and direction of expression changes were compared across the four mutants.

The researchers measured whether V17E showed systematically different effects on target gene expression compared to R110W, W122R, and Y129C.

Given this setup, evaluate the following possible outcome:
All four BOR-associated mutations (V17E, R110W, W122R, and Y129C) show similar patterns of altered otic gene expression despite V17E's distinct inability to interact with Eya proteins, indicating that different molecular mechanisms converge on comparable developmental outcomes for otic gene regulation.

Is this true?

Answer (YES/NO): NO